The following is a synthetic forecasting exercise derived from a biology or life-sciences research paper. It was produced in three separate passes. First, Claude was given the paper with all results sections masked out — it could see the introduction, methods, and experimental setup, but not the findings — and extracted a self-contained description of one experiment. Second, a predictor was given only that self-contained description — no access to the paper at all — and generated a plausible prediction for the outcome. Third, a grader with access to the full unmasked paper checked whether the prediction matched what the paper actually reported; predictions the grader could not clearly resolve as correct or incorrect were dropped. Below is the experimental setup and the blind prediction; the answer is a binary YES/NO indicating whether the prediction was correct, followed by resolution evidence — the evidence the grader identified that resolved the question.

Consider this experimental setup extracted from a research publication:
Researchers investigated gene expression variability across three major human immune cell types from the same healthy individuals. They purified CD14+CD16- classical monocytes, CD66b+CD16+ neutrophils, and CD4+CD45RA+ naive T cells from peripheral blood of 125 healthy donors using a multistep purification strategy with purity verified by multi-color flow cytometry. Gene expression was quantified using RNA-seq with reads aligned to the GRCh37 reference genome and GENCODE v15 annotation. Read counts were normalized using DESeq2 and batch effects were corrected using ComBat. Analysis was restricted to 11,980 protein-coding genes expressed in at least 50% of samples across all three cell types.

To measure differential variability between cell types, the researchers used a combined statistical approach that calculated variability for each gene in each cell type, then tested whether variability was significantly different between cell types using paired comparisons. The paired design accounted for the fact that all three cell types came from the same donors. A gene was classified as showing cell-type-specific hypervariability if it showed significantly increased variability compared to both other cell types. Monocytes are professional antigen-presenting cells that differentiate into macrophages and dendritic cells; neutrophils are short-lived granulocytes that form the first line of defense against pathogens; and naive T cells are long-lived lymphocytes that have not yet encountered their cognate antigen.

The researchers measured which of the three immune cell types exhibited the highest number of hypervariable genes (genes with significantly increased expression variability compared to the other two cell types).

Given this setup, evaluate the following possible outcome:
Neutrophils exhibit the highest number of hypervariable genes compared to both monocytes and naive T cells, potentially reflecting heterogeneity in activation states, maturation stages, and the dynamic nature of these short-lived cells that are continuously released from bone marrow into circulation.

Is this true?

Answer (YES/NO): YES